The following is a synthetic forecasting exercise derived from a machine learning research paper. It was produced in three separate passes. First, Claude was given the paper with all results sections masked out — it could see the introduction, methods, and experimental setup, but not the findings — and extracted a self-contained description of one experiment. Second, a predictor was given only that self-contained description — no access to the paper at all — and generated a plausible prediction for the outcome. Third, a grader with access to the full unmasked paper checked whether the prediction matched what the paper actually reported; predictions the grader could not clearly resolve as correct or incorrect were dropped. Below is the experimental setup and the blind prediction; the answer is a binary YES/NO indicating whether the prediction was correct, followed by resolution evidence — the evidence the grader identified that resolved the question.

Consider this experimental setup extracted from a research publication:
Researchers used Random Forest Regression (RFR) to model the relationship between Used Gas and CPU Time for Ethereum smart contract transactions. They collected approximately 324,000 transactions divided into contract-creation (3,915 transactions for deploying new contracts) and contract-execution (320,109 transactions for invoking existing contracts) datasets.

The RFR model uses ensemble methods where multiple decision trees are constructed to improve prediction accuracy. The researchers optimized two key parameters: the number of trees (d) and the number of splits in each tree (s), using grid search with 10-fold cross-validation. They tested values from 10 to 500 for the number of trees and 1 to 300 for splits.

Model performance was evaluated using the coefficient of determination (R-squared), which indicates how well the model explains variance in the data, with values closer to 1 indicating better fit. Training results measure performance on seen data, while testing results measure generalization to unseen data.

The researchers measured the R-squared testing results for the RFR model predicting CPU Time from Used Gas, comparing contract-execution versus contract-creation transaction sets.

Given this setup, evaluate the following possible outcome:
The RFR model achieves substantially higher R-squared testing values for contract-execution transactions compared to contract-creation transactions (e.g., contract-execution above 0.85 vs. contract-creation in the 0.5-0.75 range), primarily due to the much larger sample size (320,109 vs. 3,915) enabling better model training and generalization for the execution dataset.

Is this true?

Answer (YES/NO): NO